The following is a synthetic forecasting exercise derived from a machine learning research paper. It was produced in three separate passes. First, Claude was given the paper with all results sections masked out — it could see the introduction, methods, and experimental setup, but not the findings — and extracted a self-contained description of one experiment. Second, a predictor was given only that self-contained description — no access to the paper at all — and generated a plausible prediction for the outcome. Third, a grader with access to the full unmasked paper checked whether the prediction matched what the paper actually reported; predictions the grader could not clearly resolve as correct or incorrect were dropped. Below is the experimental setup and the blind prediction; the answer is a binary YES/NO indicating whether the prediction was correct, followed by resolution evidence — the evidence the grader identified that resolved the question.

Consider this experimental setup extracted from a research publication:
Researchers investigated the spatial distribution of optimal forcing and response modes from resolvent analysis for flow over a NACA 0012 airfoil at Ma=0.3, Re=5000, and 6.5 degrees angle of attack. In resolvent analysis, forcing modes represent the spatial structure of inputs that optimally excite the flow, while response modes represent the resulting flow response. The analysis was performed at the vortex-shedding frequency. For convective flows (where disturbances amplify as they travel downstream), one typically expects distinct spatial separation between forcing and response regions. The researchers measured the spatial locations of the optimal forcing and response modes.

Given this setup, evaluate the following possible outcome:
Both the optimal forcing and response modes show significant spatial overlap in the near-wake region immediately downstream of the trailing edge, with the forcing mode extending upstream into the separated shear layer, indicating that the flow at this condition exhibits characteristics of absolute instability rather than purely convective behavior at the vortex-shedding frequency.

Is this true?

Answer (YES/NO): NO